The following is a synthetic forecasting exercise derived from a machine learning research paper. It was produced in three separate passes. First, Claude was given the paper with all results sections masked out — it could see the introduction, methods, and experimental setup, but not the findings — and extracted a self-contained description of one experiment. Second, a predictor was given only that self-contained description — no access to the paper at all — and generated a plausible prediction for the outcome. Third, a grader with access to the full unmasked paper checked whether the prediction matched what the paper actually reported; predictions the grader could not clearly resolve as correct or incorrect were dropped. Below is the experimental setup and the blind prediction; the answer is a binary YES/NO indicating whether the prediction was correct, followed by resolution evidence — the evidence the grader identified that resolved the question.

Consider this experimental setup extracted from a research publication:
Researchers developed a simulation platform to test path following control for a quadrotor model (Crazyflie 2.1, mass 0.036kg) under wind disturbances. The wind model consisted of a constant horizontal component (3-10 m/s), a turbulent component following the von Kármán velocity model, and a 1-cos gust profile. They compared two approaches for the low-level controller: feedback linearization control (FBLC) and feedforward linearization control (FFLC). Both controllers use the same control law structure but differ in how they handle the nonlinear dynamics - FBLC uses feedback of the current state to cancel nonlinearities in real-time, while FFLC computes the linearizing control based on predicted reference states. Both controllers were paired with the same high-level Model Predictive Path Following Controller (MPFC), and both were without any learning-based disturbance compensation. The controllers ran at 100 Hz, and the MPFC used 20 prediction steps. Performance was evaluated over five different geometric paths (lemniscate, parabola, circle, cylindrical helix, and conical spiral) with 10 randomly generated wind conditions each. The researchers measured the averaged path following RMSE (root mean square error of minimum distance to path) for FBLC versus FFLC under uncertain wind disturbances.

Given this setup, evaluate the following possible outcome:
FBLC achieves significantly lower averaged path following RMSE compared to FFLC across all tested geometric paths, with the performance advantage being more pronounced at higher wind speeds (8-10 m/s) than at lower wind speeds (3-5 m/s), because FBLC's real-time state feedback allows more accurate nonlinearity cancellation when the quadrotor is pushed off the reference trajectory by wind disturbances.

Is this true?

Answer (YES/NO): NO